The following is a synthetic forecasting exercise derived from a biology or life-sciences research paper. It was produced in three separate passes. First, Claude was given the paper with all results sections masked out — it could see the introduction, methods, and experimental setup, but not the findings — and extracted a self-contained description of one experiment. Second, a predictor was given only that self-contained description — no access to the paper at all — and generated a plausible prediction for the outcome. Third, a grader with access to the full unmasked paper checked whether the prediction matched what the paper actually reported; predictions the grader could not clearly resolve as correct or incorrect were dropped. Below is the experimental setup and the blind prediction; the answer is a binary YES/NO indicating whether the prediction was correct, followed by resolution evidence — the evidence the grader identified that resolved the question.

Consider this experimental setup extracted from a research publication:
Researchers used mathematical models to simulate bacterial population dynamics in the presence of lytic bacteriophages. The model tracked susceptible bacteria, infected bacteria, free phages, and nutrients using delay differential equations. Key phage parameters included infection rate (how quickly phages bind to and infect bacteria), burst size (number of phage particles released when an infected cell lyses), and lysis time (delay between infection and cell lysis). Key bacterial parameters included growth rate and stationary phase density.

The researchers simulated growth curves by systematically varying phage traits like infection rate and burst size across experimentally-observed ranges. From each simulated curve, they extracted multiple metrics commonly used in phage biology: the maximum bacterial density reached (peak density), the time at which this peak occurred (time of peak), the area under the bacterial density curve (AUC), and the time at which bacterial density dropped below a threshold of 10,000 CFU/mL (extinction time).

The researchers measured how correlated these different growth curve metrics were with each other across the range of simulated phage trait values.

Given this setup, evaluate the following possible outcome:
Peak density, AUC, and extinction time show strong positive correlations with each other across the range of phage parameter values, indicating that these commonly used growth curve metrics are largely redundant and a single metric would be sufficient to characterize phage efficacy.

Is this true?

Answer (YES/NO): YES